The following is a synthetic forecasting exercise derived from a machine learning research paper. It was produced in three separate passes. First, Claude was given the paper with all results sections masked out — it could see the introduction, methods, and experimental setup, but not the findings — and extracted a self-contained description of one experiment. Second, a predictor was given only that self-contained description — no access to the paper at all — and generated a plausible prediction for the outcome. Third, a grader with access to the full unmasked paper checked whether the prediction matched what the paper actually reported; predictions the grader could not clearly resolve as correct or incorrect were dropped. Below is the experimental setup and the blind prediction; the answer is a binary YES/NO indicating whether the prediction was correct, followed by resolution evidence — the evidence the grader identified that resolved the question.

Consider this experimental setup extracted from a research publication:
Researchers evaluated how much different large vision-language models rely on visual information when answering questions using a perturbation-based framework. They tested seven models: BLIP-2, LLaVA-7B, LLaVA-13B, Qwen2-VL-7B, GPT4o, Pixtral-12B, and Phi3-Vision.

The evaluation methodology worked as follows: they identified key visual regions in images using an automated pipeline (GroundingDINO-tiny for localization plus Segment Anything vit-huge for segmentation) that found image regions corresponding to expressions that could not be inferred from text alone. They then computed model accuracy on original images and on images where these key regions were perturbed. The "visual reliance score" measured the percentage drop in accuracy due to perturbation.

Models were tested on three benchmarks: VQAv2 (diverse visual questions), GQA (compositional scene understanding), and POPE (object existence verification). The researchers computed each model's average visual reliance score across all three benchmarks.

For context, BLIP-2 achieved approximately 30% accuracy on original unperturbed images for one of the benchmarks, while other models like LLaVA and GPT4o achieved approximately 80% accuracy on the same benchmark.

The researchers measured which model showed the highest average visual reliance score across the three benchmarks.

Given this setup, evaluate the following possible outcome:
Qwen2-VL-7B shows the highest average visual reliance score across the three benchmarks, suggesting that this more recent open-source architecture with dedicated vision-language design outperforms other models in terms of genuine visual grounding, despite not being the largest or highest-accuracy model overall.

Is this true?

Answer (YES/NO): NO